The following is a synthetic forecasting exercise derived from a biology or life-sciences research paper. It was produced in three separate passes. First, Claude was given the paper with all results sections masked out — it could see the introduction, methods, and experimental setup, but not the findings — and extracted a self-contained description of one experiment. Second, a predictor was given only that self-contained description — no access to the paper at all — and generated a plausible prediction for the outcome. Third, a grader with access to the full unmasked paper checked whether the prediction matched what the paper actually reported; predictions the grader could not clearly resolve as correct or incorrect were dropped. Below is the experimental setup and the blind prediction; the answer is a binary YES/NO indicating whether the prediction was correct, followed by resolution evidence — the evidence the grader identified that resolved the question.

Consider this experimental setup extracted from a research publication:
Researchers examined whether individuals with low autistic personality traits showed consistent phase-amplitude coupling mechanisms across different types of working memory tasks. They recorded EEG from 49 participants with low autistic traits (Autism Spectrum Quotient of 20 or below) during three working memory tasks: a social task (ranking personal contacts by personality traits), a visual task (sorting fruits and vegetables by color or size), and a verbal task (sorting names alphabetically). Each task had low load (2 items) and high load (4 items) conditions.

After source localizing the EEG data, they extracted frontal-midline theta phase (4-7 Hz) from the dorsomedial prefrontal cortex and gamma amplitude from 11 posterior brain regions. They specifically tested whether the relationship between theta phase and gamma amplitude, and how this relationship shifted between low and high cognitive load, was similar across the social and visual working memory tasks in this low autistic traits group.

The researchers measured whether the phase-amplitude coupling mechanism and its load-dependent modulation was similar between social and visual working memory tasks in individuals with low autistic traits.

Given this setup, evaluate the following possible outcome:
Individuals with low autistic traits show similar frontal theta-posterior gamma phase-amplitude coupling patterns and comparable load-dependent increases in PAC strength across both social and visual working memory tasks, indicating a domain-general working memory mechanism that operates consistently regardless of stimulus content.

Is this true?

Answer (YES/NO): NO